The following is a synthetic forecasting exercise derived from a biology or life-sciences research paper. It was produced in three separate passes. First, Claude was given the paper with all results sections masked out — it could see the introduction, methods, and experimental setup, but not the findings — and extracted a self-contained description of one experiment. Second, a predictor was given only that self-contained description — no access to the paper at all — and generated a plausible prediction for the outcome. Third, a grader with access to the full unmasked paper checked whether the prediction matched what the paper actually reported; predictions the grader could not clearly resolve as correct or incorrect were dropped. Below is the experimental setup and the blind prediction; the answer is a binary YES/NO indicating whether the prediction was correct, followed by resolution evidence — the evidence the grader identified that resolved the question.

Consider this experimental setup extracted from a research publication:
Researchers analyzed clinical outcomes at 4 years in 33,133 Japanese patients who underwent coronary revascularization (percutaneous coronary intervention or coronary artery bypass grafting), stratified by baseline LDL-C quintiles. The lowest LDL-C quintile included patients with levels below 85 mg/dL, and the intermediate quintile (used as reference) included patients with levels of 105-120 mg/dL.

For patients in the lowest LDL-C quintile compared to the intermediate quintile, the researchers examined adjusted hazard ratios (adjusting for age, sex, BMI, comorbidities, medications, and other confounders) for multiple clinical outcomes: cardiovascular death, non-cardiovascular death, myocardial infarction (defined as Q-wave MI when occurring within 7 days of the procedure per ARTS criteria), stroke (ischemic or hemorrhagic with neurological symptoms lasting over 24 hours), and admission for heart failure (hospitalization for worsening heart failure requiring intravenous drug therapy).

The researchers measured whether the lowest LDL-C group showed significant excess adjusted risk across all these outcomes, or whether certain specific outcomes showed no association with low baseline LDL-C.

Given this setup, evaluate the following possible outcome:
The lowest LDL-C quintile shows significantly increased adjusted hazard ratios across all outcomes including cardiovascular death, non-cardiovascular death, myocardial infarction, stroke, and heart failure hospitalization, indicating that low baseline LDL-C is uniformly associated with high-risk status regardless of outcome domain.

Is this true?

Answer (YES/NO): NO